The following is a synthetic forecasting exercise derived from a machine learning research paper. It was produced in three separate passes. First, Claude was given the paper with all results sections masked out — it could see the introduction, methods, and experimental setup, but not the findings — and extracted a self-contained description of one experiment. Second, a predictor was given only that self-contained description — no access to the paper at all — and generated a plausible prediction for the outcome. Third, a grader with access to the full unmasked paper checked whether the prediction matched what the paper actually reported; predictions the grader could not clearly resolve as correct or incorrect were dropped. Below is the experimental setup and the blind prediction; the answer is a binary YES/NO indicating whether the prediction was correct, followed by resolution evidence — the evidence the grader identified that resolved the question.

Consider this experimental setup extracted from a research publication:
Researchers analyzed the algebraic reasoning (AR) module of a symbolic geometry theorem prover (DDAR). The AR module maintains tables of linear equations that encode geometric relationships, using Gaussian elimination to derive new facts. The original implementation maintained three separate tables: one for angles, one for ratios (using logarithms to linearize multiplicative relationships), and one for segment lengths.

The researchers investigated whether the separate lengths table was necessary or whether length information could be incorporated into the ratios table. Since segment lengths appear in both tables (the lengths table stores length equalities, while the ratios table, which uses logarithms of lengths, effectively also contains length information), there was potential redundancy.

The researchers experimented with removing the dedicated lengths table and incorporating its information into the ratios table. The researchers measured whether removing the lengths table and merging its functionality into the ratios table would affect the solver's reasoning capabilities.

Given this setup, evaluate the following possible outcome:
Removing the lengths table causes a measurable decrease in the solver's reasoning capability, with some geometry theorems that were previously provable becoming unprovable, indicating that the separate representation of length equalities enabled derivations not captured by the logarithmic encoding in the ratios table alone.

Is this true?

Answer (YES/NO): NO